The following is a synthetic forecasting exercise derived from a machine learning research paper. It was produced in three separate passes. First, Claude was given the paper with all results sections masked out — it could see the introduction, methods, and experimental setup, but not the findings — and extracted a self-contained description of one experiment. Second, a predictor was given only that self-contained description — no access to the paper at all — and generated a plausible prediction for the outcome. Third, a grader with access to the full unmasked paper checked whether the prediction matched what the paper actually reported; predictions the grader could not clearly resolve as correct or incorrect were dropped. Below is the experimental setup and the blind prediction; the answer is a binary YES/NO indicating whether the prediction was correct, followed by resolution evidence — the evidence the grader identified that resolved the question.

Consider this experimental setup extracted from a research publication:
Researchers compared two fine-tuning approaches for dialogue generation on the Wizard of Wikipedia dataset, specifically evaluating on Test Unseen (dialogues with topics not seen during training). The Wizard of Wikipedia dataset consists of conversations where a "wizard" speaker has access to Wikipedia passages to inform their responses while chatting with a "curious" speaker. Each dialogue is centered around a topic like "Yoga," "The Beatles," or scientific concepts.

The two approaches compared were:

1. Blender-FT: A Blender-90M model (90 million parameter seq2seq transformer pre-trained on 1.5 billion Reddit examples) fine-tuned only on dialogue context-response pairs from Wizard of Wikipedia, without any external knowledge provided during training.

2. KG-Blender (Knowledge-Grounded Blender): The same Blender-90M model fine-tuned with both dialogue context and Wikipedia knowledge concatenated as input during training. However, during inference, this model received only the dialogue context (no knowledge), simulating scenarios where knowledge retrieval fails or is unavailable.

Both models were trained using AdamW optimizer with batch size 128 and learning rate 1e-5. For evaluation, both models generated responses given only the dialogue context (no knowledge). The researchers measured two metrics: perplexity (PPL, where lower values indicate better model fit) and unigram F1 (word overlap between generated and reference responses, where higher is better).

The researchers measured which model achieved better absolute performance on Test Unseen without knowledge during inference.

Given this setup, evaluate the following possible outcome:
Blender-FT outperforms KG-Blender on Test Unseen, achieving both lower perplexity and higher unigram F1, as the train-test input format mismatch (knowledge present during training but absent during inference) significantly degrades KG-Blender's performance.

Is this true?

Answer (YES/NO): NO